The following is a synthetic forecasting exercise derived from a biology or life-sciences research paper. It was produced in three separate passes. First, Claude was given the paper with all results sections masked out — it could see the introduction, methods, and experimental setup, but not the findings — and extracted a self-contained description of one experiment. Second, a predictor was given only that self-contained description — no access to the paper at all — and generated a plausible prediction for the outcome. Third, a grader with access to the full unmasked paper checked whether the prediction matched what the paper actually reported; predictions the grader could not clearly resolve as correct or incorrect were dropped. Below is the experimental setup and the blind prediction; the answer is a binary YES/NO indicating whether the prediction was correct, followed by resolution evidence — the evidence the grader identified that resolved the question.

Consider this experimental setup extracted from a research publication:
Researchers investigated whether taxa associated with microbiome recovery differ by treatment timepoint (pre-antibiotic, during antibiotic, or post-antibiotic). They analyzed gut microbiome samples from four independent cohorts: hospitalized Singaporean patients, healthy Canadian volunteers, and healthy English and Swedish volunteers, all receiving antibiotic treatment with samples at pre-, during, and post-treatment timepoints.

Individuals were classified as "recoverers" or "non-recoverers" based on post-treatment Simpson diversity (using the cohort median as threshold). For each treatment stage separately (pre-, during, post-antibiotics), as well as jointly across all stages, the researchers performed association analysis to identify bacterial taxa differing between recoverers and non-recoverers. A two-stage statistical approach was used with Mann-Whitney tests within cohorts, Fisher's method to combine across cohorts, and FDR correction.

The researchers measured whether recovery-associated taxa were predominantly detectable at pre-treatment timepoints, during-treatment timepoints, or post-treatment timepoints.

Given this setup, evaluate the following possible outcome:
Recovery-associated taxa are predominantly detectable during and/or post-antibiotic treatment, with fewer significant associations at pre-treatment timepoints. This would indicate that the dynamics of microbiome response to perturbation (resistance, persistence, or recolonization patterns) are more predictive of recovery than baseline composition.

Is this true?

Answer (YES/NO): NO